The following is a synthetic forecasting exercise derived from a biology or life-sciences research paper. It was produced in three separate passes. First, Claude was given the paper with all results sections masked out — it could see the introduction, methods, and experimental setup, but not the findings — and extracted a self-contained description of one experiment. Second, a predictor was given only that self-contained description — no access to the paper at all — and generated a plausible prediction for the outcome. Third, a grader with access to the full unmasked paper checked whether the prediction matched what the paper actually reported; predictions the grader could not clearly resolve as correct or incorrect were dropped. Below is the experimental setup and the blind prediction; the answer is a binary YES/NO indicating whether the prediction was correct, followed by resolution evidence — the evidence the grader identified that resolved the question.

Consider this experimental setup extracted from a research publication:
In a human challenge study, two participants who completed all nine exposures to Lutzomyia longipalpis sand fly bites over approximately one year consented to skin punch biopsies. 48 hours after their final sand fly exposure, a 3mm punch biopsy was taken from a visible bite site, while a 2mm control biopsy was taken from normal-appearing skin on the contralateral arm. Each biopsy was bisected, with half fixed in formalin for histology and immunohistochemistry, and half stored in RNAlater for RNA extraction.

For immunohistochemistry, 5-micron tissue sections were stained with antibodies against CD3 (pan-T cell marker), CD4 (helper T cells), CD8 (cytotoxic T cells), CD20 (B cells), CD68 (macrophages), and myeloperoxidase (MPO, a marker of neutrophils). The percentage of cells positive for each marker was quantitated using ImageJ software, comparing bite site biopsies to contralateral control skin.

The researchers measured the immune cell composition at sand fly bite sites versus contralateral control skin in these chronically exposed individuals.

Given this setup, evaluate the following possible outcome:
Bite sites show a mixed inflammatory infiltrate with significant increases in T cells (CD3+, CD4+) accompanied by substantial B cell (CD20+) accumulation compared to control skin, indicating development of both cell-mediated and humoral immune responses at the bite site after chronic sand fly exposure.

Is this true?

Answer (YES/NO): NO